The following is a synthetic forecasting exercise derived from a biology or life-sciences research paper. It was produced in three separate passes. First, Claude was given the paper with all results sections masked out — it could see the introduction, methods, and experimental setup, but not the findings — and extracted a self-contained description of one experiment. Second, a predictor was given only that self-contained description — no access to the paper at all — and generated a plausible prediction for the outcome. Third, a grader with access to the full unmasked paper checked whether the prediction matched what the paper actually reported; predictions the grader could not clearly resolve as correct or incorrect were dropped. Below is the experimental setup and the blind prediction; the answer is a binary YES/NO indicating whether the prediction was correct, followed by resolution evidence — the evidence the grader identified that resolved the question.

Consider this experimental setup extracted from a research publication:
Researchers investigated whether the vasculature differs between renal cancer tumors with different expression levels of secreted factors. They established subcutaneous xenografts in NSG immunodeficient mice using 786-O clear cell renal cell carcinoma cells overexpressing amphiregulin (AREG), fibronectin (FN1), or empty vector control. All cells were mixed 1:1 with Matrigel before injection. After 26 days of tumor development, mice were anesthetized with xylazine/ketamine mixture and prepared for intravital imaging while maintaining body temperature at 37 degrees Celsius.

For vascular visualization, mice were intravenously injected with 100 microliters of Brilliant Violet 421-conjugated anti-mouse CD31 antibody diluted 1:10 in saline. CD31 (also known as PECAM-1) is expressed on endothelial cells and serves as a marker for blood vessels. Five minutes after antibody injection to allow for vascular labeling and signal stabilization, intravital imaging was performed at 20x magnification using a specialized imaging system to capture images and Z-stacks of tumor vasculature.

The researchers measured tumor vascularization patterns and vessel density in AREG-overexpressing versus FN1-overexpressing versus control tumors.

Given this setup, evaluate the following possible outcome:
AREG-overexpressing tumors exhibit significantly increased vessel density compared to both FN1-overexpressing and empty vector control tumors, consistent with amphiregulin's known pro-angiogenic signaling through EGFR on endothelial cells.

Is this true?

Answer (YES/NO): YES